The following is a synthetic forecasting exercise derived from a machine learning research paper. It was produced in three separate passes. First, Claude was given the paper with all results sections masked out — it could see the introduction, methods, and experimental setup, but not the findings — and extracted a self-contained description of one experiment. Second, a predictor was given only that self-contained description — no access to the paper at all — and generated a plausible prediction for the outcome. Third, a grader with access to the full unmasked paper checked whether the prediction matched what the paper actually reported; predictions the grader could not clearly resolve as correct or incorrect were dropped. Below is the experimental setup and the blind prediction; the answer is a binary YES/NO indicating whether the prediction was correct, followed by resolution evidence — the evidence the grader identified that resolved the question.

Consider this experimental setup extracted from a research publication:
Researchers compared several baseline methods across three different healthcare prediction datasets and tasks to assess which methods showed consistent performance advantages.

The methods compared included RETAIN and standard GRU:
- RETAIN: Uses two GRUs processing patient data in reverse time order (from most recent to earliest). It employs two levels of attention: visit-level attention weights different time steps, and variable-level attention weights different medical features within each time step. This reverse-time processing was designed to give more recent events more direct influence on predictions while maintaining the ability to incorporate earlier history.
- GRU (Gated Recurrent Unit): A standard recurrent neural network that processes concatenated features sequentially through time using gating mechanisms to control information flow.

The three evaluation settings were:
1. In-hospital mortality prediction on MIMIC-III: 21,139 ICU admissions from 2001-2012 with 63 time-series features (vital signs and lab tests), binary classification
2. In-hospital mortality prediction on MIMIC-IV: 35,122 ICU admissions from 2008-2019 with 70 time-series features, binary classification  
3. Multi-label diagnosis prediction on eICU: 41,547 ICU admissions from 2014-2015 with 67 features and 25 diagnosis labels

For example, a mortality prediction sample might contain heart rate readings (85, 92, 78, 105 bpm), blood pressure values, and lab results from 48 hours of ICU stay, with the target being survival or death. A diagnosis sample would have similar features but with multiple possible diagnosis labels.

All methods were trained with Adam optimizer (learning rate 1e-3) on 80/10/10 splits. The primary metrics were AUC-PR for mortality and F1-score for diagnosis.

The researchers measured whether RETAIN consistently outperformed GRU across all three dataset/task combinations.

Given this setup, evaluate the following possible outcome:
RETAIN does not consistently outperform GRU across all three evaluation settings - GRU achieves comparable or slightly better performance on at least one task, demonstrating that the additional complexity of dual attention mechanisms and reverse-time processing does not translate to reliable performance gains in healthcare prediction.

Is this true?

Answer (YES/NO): YES